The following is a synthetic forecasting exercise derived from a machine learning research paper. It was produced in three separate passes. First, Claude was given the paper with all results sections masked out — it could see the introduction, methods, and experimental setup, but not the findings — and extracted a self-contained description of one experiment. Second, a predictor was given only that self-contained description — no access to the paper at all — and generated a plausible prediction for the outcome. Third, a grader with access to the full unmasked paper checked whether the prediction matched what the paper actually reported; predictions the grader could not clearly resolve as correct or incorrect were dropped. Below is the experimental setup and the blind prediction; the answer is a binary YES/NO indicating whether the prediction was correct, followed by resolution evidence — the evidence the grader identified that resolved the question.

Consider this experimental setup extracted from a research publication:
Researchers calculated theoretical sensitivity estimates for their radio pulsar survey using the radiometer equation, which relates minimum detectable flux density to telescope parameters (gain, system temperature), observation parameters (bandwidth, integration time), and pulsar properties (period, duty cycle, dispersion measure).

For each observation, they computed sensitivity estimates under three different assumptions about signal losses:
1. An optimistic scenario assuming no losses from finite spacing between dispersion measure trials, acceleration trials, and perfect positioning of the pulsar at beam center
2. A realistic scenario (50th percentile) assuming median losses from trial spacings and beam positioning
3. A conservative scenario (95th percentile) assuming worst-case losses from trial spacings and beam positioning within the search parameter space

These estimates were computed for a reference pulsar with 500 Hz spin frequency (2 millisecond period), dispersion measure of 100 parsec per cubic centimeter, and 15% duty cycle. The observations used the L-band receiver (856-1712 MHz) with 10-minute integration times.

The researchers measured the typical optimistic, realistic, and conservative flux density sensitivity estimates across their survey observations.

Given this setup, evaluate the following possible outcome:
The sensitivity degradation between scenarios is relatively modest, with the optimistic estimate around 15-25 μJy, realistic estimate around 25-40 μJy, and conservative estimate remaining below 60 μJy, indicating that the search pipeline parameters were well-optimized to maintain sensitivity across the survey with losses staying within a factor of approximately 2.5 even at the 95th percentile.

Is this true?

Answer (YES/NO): NO